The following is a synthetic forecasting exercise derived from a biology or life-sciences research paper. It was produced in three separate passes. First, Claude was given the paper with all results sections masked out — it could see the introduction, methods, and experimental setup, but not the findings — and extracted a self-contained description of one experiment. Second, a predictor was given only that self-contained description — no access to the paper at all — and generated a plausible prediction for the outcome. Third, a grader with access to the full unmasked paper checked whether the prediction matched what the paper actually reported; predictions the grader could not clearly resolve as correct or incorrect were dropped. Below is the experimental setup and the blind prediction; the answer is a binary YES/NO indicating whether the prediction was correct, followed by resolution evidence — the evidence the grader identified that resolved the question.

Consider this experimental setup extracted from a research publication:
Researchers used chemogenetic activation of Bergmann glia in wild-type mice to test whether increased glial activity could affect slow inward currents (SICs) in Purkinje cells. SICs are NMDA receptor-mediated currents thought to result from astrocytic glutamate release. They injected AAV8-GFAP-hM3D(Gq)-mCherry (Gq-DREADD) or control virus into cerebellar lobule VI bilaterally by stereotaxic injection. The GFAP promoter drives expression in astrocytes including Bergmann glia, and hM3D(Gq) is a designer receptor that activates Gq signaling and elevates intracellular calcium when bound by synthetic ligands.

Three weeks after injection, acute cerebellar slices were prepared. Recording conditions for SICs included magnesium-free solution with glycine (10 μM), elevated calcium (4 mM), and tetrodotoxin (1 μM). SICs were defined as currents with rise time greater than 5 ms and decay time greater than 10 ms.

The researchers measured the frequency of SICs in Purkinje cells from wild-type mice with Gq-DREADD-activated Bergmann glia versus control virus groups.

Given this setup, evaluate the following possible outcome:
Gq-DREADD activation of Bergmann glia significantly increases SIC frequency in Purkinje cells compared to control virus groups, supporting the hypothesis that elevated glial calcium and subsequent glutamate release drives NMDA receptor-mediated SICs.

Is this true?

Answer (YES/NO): YES